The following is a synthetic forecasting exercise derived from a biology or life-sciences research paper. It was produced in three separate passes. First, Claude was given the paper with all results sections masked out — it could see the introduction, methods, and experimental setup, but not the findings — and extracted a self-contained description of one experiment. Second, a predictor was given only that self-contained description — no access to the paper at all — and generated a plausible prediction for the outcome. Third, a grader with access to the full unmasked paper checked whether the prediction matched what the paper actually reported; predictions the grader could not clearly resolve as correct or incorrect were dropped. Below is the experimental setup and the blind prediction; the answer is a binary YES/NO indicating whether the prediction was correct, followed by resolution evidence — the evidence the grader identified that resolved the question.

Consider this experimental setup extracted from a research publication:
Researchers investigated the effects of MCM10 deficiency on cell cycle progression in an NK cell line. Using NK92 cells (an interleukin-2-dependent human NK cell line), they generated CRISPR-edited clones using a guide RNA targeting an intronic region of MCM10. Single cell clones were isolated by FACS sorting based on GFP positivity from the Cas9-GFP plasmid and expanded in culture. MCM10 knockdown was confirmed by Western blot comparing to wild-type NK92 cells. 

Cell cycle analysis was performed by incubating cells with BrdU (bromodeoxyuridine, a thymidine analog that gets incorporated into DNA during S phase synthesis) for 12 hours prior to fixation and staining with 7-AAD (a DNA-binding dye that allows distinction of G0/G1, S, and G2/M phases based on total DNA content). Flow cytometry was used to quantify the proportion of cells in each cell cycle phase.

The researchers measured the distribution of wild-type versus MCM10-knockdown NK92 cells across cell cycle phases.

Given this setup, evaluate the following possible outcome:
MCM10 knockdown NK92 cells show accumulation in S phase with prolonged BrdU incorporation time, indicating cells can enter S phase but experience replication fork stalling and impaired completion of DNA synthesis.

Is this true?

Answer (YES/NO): YES